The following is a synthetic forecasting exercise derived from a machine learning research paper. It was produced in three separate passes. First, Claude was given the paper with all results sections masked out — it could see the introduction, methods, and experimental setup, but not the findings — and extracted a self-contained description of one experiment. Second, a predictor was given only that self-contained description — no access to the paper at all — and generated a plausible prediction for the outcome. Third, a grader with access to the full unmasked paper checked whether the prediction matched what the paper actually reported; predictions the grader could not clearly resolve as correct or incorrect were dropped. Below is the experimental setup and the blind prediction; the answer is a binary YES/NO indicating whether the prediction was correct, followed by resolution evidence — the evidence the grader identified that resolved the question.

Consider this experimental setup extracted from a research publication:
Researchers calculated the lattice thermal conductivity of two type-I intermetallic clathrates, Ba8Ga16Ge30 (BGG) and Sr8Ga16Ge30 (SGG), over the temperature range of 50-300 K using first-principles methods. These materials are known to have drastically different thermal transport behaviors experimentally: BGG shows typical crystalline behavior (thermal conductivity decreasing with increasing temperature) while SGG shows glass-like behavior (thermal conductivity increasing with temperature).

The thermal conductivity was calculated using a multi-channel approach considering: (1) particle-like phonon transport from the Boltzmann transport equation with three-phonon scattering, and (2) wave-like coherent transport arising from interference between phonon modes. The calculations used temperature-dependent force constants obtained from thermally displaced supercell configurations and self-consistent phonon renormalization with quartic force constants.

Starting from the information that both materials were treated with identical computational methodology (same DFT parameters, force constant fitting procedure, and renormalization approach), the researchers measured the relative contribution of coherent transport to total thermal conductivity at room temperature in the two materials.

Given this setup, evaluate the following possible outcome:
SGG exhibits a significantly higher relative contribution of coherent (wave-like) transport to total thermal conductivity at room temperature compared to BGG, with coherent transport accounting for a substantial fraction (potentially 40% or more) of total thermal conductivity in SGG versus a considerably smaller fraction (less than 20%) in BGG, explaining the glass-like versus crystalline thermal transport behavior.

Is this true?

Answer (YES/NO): NO